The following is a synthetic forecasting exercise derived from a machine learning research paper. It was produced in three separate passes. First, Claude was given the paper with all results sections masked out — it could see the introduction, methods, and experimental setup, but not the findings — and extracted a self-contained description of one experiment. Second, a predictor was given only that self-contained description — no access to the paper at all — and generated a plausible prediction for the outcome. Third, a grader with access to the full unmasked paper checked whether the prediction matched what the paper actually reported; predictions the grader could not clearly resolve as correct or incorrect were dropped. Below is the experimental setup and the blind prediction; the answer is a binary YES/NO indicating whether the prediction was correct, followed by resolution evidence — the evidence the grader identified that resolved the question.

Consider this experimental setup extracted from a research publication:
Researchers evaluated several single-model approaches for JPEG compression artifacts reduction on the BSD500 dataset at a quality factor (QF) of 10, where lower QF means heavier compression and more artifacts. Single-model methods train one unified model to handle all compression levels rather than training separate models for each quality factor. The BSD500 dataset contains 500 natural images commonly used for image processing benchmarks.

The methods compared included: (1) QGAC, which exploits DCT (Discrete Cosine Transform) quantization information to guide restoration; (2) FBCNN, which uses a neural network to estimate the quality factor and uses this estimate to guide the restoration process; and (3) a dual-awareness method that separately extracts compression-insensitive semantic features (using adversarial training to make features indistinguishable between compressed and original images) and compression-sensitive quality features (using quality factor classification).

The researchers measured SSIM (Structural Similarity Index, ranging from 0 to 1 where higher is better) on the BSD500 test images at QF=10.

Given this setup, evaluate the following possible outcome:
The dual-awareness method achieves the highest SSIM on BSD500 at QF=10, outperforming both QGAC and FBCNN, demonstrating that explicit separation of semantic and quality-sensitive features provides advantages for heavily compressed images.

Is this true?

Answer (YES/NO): NO